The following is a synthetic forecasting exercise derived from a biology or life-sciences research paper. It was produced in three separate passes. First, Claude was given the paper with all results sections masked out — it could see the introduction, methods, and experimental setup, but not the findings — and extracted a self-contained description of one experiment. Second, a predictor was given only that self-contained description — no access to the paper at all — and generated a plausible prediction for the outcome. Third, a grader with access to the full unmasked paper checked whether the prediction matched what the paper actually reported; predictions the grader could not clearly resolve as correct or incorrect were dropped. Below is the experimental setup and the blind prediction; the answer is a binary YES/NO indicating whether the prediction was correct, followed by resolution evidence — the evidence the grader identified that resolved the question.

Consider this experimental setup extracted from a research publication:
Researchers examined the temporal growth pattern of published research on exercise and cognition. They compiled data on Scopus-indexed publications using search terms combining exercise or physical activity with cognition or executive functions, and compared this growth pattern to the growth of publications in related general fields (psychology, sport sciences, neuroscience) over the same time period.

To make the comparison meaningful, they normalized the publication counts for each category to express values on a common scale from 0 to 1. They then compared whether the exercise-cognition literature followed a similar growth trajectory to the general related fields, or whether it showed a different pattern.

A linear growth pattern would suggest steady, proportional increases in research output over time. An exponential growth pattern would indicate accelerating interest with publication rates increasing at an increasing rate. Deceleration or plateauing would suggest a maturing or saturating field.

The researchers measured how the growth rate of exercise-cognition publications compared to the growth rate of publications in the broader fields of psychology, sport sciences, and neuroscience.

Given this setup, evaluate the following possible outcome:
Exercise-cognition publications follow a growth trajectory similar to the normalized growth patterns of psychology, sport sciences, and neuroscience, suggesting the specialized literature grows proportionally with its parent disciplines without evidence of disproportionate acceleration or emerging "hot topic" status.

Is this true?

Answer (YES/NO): NO